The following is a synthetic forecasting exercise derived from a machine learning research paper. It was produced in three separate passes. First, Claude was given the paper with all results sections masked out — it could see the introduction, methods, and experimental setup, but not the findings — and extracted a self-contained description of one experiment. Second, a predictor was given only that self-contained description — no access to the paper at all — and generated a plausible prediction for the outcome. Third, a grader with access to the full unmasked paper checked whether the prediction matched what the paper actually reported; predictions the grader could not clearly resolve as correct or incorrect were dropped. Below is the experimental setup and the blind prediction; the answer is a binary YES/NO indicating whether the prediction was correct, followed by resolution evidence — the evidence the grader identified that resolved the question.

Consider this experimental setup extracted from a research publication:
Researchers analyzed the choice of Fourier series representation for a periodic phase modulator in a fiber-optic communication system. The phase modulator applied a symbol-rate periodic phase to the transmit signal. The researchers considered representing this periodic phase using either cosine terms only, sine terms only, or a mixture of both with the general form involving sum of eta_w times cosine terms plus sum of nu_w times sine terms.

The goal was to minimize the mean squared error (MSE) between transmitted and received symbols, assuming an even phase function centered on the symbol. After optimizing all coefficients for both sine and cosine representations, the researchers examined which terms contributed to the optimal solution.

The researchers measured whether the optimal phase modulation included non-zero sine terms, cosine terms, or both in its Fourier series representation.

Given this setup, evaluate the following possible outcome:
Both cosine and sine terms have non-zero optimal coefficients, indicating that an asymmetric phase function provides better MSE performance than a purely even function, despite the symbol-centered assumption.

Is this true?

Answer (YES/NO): NO